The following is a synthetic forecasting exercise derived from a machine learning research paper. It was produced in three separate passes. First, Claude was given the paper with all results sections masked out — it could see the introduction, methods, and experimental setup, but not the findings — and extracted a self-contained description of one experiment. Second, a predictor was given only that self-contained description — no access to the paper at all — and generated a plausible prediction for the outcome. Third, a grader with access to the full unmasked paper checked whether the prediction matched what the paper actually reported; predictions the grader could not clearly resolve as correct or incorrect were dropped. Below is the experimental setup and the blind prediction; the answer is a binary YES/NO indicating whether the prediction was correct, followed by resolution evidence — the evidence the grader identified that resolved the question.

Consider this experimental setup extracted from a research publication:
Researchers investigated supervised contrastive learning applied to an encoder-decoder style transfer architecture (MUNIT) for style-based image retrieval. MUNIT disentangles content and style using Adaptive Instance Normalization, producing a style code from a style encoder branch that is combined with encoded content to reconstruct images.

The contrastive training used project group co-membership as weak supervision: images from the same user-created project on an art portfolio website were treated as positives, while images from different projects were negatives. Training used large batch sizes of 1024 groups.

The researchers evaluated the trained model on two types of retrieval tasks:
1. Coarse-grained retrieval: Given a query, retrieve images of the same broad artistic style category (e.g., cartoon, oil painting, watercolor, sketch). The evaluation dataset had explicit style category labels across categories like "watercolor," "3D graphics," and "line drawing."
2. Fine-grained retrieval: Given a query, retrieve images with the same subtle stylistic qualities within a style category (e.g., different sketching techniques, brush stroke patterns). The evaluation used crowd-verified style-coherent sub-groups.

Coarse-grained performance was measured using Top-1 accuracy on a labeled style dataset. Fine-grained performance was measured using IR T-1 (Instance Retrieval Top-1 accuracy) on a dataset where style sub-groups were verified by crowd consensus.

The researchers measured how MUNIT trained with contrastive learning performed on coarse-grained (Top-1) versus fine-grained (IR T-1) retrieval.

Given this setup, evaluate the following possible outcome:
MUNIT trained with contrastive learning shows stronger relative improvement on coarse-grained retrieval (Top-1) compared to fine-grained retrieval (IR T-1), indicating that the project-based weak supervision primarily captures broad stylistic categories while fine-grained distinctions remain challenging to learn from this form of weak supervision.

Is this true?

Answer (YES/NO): YES